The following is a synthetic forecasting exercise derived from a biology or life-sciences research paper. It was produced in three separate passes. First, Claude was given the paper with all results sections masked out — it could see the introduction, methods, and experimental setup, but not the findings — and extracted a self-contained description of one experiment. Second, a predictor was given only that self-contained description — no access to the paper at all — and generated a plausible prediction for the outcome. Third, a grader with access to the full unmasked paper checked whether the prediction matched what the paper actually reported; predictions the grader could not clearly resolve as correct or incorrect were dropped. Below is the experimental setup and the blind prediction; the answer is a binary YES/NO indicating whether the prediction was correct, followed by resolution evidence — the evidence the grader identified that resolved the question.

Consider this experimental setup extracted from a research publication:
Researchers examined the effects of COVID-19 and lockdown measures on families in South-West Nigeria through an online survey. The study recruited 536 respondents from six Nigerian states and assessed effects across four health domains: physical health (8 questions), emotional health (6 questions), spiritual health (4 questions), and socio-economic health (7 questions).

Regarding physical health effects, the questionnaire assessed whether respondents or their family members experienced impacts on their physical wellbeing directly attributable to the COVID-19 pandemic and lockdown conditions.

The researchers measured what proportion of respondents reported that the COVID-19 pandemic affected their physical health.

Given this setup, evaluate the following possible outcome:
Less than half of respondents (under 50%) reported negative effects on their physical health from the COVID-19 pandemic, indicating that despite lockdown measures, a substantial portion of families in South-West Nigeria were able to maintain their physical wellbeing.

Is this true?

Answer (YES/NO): YES